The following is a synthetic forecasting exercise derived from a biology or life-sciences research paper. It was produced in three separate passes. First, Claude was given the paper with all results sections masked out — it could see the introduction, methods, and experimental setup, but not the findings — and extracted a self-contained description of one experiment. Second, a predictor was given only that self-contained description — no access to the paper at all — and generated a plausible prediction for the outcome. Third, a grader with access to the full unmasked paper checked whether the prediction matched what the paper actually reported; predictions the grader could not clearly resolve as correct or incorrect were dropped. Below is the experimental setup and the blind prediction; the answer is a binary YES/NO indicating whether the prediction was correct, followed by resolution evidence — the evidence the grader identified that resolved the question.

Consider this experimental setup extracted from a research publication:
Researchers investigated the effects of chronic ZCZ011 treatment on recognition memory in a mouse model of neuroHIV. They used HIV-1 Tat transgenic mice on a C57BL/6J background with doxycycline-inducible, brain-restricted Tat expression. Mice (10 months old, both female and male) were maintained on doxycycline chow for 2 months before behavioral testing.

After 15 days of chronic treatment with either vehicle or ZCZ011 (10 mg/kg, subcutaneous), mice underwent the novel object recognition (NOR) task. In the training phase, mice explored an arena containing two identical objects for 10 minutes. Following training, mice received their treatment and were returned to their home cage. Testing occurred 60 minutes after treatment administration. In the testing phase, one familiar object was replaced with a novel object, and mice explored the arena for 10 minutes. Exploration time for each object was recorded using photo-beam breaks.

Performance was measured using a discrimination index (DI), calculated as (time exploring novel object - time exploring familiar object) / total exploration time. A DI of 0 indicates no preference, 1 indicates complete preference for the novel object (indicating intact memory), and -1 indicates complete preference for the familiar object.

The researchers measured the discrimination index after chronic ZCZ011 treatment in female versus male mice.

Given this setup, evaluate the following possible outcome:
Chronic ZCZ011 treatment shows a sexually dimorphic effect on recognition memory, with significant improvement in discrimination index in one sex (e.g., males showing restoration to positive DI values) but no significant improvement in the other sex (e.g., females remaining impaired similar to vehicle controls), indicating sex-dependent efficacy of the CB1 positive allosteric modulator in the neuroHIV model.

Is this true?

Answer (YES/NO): NO